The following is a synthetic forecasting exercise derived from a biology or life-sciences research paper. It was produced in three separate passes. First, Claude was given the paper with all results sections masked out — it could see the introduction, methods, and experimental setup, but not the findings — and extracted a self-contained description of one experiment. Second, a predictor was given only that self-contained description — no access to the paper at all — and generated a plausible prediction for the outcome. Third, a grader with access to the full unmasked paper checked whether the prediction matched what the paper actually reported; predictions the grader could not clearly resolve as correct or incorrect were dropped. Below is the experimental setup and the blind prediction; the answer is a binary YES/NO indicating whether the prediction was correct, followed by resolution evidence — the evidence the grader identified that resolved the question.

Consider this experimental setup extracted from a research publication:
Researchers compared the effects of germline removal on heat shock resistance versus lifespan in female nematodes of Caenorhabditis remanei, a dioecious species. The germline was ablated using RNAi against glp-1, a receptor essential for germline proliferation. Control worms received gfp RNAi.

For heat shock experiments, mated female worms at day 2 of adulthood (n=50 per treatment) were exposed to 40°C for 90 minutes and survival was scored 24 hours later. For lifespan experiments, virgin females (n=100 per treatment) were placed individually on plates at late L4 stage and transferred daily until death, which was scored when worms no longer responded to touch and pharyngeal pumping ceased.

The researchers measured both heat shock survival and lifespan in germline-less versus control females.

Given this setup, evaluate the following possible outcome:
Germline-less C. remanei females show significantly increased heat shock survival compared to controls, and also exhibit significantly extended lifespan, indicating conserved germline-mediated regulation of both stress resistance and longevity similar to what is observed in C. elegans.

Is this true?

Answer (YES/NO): NO